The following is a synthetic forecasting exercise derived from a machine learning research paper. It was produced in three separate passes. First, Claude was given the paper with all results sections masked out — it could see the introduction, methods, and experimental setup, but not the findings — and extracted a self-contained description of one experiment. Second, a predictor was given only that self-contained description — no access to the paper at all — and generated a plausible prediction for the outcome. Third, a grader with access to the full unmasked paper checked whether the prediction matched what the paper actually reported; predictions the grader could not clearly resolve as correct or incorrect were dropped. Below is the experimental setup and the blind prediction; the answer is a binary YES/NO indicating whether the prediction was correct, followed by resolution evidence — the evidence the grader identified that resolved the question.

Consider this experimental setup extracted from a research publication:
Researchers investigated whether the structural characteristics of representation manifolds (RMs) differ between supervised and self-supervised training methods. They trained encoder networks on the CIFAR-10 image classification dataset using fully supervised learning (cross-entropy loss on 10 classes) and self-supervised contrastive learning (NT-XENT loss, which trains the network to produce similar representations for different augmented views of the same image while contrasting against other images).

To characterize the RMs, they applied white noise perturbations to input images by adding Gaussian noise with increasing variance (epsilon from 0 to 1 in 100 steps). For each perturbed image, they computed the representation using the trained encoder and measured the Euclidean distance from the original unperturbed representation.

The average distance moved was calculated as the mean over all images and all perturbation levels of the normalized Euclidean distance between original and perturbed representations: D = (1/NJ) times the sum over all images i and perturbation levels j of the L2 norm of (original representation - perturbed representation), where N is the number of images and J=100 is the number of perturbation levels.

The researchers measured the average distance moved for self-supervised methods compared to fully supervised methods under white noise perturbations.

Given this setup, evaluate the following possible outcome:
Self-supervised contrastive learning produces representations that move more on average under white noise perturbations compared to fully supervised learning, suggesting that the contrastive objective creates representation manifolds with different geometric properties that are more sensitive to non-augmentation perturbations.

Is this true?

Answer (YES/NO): YES